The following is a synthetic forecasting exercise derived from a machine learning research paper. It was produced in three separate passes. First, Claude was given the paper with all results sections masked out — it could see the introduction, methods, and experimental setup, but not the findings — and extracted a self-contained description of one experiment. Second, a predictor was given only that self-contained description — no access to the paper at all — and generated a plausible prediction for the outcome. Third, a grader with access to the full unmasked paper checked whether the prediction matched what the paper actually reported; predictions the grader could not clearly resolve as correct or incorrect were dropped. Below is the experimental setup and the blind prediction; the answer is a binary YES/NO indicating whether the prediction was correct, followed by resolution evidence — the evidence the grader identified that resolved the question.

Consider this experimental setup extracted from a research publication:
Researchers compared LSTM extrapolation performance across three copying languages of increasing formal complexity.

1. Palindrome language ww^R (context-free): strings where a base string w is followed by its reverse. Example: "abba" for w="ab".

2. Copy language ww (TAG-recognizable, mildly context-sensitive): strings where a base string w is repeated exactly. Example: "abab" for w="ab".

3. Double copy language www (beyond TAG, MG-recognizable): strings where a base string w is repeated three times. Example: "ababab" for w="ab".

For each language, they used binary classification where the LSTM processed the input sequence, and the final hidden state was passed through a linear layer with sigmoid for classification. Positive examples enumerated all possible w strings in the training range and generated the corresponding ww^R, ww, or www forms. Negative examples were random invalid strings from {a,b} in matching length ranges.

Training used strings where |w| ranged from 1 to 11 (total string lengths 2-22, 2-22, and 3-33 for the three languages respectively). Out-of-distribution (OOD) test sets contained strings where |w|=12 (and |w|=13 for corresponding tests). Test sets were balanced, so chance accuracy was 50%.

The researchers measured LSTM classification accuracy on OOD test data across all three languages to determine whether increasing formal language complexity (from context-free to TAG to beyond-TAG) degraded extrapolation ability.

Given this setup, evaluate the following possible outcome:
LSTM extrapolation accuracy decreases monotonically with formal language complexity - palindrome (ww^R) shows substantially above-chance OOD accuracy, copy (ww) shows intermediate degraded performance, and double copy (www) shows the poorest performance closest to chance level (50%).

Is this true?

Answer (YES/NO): NO